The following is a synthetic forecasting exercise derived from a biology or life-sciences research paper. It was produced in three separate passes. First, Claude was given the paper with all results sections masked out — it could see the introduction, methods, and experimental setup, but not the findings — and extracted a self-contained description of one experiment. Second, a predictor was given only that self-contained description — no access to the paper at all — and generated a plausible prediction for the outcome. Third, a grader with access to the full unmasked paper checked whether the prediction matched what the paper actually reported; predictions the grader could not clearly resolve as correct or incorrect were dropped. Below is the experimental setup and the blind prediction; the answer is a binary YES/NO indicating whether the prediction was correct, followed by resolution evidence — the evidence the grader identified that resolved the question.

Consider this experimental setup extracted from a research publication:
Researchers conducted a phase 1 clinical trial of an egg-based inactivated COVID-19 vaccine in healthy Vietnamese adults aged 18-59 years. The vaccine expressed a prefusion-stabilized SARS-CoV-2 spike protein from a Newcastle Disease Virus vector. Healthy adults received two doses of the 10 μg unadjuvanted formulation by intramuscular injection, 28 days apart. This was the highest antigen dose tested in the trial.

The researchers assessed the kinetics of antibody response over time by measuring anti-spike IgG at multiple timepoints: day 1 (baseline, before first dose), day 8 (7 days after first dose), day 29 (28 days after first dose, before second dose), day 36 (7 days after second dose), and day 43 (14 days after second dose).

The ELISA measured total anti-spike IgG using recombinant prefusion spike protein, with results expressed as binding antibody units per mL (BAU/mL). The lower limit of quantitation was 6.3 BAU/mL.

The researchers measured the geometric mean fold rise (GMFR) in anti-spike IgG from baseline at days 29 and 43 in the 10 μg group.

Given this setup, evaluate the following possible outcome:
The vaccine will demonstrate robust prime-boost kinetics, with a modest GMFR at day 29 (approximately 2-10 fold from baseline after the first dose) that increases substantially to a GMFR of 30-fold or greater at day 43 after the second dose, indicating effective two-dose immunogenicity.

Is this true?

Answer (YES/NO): YES